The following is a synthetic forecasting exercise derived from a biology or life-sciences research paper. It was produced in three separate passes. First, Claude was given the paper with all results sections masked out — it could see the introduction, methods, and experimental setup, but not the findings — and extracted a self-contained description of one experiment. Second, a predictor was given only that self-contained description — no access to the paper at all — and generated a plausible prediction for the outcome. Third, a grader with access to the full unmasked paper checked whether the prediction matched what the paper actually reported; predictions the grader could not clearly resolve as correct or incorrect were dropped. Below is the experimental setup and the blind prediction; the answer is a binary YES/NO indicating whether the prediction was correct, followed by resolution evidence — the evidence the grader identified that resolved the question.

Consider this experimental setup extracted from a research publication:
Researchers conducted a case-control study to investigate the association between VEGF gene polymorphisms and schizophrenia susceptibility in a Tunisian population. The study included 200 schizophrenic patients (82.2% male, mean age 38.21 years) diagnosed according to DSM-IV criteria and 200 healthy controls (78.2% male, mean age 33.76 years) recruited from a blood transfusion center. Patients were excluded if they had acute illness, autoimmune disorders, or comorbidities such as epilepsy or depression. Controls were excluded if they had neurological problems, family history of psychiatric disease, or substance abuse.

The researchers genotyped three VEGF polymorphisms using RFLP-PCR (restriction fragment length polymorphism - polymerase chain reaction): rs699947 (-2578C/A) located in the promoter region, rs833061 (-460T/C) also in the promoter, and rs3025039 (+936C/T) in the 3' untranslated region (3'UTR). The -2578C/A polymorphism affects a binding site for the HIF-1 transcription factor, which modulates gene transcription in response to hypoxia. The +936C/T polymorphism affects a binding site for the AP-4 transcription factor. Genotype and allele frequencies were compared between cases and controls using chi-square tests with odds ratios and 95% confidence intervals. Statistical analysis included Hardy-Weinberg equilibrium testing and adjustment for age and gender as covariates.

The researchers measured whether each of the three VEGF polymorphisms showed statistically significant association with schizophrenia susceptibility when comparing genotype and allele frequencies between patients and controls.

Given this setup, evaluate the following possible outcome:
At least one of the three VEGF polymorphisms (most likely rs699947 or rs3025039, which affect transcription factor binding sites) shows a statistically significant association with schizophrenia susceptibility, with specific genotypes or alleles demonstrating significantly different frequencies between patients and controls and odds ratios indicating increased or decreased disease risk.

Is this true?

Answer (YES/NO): YES